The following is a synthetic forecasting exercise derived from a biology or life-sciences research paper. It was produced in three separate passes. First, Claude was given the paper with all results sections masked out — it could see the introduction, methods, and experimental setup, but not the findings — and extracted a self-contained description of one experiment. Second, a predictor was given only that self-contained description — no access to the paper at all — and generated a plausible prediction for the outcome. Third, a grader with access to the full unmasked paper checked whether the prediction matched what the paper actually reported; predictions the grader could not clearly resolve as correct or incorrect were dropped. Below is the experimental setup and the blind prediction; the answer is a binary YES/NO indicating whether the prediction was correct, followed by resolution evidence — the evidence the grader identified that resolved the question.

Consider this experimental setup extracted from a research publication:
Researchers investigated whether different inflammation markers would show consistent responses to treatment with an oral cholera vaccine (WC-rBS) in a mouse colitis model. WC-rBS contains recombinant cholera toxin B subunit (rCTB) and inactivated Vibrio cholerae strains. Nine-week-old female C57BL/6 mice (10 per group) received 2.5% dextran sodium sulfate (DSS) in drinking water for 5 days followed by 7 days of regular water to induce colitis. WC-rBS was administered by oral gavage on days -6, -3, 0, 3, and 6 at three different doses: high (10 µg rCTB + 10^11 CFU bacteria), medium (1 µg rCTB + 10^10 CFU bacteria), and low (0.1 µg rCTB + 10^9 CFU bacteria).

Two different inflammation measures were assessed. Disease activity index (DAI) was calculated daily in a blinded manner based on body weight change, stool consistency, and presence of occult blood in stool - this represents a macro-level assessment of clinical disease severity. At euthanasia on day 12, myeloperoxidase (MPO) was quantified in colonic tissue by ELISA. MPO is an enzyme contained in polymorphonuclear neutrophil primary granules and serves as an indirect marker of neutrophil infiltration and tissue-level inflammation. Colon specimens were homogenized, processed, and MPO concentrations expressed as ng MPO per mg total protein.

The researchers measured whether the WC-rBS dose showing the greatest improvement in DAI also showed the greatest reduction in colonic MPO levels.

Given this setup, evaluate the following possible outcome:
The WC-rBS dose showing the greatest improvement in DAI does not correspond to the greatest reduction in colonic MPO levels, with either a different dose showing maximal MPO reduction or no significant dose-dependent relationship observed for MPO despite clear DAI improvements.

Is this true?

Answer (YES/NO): YES